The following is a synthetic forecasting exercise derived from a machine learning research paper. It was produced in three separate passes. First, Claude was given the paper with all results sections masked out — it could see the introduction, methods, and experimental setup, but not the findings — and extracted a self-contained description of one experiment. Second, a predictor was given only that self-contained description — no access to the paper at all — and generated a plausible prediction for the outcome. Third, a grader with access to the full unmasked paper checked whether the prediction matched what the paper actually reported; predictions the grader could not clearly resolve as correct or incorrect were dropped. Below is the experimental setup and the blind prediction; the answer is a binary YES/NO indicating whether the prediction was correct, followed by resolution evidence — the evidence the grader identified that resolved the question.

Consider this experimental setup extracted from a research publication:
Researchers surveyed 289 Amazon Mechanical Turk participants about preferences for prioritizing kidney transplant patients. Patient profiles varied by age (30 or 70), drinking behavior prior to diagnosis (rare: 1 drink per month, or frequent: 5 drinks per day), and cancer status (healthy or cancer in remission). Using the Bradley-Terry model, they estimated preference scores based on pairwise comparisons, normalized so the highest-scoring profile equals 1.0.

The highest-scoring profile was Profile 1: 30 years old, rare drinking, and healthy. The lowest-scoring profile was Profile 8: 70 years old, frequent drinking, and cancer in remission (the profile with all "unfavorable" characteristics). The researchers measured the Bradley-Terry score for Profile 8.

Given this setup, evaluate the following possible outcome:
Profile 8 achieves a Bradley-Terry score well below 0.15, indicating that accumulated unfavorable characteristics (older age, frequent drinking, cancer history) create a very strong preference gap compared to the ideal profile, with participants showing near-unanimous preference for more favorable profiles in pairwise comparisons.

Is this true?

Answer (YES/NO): YES